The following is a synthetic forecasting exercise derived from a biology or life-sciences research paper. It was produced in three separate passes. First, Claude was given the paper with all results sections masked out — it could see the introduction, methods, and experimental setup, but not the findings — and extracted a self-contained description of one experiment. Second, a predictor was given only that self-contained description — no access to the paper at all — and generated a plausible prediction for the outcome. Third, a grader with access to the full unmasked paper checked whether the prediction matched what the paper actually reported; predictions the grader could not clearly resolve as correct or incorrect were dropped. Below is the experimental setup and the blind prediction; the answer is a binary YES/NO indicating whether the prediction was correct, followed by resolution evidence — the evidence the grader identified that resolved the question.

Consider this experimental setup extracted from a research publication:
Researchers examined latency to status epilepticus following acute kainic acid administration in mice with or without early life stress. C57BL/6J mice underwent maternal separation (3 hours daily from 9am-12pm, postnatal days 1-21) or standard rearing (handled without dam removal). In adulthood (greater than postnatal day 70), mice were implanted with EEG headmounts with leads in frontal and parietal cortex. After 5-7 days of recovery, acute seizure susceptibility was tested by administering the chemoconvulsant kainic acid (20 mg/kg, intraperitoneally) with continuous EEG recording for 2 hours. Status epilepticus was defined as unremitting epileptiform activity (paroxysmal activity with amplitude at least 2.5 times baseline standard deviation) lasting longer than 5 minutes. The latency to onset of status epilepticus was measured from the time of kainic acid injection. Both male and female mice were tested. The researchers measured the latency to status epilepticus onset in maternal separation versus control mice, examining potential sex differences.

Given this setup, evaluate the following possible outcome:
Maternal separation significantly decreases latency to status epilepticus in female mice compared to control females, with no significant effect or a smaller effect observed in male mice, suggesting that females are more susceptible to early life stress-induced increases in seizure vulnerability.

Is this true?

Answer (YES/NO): NO